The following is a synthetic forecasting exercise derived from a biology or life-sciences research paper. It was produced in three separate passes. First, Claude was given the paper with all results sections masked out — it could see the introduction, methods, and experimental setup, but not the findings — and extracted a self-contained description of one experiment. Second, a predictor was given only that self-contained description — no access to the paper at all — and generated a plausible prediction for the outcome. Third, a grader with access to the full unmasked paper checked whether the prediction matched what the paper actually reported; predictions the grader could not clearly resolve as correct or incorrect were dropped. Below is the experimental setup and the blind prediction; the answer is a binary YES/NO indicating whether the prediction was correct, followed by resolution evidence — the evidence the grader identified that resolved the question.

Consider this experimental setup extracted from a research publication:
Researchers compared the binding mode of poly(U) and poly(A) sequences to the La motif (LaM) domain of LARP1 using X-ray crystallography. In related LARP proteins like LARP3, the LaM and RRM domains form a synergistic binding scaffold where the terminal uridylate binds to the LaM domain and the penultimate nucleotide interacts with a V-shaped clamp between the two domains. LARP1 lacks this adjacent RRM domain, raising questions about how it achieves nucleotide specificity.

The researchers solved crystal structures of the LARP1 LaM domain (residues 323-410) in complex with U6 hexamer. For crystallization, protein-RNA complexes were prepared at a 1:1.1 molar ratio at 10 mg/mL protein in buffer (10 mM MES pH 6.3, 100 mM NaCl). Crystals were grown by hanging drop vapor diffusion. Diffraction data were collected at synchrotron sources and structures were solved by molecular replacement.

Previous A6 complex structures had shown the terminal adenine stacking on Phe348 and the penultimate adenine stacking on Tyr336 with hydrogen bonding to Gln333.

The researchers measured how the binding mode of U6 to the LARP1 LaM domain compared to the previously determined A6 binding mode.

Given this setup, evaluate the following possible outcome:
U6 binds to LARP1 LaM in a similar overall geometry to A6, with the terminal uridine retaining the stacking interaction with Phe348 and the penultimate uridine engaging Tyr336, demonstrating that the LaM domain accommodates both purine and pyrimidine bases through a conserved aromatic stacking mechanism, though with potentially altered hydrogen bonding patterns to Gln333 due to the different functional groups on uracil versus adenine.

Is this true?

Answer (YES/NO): YES